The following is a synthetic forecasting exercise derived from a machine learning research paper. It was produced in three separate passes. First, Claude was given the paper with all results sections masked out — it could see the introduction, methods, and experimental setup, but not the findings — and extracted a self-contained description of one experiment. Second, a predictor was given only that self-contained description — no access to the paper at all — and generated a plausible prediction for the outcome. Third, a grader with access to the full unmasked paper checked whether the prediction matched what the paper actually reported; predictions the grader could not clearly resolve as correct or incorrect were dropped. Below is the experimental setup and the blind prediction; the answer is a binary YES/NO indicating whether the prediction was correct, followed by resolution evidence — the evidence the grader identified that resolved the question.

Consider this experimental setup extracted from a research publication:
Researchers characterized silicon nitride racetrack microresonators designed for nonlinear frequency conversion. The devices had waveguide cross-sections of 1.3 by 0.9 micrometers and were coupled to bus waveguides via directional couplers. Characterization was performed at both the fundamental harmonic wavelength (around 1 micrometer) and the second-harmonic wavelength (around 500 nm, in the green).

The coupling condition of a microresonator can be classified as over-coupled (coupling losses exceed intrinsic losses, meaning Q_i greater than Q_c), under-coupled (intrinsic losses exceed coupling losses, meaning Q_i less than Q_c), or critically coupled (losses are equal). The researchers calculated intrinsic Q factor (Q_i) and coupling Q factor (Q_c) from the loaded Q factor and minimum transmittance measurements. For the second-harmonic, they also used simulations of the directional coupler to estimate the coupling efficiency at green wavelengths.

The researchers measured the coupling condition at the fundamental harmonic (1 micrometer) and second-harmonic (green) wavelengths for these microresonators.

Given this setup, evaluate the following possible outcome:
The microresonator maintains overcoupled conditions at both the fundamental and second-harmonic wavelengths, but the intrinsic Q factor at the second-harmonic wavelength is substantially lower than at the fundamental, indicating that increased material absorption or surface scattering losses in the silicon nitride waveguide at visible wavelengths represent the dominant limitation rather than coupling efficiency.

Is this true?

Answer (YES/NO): NO